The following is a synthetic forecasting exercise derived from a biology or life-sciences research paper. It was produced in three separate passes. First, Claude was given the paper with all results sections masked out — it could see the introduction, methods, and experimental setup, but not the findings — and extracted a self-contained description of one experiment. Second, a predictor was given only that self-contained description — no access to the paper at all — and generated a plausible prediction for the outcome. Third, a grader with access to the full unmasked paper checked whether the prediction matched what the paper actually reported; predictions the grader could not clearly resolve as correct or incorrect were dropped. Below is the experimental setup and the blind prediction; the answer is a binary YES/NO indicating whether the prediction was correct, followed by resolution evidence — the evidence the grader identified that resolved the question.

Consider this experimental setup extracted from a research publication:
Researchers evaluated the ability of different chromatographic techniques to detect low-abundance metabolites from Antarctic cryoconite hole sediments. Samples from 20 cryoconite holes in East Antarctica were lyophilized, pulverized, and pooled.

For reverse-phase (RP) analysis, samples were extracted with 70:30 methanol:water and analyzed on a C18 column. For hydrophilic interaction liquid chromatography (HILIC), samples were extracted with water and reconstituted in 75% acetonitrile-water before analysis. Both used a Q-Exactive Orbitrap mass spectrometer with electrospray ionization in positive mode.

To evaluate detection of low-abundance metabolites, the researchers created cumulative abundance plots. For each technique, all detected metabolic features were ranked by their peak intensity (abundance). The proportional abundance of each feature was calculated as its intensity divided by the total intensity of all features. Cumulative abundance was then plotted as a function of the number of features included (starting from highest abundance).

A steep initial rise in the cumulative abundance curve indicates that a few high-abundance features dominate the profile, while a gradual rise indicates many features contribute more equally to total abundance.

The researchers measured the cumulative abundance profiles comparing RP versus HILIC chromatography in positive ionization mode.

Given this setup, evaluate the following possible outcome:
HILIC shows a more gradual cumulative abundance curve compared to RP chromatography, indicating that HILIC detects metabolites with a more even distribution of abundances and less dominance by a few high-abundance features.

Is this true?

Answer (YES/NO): NO